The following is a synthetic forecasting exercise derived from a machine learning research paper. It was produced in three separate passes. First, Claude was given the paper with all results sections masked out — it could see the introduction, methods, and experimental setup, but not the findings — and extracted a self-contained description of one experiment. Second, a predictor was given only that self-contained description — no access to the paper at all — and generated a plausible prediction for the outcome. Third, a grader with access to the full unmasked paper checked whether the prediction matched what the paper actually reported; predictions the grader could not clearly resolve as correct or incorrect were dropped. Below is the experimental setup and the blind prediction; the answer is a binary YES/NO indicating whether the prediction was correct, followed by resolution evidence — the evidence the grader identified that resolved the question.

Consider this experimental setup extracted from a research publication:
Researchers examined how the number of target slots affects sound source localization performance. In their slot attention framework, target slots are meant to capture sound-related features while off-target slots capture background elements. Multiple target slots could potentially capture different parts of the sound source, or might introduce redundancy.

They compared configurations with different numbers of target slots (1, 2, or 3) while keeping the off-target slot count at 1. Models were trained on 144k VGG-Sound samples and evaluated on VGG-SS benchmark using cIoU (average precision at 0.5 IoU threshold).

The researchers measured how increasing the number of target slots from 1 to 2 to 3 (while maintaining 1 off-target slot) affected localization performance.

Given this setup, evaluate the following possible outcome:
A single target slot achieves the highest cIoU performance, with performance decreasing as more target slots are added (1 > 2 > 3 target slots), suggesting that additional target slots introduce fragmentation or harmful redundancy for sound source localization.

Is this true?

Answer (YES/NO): YES